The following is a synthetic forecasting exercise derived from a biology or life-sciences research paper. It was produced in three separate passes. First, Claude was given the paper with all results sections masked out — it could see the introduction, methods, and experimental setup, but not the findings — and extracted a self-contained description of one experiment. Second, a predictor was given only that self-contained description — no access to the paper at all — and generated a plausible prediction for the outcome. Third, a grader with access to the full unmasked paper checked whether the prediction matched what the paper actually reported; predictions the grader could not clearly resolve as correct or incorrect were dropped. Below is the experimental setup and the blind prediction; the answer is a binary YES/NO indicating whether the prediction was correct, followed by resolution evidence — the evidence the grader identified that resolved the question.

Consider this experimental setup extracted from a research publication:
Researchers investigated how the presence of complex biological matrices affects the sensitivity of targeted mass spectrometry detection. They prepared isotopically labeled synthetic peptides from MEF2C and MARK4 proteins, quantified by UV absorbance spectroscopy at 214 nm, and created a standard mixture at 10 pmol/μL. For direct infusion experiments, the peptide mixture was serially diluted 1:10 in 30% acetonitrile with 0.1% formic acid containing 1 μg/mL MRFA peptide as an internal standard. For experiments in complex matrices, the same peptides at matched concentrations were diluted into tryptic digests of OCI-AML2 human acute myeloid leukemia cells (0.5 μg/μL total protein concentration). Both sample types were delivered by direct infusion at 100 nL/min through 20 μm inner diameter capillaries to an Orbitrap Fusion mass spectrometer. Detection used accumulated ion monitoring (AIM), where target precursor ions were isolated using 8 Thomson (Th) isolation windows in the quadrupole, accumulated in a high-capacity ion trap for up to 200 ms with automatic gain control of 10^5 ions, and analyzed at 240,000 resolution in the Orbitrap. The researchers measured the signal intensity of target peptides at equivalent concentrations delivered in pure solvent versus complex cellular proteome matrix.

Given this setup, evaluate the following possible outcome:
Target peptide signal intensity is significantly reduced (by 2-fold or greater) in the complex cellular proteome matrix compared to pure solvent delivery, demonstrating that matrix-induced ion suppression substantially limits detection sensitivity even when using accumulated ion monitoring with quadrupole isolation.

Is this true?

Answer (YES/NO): YES